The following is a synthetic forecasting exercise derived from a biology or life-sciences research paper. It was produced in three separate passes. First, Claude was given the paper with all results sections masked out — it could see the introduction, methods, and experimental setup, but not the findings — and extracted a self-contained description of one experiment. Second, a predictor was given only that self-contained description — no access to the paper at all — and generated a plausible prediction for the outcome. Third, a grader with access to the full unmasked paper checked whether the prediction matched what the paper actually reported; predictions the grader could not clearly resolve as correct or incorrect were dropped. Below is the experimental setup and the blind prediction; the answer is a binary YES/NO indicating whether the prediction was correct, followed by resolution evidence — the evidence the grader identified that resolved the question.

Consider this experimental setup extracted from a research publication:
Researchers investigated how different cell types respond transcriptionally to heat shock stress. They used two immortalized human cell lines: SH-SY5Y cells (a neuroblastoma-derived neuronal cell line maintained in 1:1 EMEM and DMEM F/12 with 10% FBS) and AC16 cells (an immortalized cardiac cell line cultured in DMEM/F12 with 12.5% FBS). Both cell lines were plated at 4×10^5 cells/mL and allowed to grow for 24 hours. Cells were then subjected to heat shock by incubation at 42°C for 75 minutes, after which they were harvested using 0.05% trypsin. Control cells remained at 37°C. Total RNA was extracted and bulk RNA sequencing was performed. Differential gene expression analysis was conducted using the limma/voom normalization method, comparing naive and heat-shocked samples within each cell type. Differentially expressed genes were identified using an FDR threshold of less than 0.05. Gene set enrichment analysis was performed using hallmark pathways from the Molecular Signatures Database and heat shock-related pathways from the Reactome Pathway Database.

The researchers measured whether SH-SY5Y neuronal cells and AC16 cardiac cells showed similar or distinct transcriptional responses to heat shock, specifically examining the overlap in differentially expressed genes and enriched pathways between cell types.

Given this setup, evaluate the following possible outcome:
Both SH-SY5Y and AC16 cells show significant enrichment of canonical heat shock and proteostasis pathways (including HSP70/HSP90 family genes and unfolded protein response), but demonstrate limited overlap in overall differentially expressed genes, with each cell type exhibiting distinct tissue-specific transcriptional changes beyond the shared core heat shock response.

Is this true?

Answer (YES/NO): NO